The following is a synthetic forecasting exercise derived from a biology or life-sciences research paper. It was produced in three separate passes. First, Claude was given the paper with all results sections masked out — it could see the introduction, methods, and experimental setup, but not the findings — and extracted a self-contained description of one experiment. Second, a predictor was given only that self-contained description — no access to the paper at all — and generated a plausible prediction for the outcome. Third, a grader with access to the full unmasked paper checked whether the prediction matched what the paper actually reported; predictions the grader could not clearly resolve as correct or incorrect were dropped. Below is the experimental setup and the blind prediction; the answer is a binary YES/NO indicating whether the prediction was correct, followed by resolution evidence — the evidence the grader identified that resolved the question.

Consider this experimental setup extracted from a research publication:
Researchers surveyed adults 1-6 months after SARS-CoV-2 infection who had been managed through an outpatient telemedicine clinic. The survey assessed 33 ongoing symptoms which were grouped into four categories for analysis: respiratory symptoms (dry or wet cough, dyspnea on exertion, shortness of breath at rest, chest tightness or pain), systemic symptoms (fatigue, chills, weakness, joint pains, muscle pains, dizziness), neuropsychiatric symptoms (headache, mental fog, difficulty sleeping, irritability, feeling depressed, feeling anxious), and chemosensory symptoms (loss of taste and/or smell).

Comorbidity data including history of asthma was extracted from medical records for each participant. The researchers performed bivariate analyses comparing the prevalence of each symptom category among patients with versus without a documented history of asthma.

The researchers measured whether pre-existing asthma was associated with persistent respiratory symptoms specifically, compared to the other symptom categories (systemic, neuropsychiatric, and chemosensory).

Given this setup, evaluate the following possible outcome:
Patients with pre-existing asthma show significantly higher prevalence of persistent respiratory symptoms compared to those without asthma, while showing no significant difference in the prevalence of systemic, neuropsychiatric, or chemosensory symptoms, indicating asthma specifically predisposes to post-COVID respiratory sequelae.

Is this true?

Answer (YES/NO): NO